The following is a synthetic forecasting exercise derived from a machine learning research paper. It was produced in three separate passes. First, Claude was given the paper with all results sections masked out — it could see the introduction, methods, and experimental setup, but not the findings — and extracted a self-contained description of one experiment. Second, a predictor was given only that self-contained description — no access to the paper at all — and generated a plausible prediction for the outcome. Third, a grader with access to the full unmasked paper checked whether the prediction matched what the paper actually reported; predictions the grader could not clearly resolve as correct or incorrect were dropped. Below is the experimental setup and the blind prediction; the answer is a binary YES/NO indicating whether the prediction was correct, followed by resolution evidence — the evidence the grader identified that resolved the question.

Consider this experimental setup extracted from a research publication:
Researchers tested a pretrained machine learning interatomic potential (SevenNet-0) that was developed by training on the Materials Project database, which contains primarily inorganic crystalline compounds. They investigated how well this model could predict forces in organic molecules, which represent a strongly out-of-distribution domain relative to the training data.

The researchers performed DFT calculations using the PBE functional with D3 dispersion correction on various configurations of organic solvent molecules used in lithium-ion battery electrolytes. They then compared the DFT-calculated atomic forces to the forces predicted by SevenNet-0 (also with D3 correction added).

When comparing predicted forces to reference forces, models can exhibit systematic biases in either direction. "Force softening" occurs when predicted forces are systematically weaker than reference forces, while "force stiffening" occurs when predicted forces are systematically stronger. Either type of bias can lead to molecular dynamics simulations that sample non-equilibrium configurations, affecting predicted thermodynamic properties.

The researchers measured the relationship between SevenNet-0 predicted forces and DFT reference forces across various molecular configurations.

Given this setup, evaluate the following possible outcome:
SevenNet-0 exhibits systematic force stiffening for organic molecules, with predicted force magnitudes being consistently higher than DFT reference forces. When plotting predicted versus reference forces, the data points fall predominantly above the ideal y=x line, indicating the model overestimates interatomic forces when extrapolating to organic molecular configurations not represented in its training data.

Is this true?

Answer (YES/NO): NO